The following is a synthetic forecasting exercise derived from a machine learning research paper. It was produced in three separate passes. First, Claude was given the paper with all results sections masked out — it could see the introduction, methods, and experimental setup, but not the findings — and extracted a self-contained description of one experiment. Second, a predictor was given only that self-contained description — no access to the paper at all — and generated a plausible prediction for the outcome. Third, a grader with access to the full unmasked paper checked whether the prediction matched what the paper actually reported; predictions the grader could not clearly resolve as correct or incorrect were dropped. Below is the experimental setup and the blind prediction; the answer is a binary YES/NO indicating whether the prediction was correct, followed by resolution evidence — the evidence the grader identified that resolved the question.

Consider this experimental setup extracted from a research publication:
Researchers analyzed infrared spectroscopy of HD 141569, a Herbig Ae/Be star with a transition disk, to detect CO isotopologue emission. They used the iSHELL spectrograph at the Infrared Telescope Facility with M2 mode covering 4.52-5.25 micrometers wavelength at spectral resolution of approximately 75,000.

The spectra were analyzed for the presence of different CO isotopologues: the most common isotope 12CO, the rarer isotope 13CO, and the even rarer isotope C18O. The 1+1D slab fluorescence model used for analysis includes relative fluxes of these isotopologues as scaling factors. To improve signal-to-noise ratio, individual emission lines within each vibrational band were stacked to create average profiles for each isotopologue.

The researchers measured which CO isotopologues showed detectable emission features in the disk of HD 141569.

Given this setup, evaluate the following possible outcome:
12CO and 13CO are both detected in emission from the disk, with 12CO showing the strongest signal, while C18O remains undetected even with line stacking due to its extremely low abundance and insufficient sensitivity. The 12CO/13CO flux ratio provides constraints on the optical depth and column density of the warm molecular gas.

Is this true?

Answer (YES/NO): NO